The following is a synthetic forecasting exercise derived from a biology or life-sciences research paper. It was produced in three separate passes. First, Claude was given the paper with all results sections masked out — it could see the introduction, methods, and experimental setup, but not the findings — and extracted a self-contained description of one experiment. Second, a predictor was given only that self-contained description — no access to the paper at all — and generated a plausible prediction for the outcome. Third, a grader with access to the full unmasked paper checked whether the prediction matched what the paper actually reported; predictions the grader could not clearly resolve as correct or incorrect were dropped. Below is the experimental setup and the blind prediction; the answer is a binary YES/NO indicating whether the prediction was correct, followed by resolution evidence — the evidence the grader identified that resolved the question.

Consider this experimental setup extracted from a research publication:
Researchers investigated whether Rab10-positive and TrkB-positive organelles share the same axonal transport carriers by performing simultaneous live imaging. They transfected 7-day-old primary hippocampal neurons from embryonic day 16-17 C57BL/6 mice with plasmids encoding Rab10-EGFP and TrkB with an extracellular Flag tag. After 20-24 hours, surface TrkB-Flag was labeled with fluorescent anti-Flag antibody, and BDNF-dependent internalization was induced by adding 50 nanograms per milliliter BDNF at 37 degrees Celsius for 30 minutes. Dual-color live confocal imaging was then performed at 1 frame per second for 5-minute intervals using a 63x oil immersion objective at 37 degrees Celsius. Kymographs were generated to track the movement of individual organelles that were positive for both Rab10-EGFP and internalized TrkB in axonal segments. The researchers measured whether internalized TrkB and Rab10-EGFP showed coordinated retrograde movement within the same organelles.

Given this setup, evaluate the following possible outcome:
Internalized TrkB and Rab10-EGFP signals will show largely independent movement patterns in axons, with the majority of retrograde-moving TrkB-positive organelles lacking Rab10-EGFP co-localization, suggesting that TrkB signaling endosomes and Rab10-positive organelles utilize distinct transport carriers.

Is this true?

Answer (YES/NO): NO